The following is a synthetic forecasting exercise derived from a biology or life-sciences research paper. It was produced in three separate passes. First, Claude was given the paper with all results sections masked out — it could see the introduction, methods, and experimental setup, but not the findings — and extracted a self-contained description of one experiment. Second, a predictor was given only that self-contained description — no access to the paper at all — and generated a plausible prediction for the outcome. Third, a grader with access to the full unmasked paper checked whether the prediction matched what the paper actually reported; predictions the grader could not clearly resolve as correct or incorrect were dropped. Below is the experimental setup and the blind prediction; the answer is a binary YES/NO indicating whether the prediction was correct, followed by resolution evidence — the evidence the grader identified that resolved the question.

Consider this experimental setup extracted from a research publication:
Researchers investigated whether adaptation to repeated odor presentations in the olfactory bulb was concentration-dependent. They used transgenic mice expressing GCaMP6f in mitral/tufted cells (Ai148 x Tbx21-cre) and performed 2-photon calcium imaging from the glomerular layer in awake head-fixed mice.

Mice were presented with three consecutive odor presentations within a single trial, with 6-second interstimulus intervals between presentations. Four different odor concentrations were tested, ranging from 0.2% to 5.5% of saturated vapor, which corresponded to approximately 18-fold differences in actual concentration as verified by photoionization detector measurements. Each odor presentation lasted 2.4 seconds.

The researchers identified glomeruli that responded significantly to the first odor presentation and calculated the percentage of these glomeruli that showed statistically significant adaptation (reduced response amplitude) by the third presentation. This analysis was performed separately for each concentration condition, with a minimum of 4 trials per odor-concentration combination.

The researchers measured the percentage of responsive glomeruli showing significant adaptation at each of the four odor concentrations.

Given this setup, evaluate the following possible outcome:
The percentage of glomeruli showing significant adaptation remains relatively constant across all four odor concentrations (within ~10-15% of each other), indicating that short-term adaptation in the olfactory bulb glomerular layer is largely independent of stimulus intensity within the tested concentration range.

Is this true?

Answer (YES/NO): NO